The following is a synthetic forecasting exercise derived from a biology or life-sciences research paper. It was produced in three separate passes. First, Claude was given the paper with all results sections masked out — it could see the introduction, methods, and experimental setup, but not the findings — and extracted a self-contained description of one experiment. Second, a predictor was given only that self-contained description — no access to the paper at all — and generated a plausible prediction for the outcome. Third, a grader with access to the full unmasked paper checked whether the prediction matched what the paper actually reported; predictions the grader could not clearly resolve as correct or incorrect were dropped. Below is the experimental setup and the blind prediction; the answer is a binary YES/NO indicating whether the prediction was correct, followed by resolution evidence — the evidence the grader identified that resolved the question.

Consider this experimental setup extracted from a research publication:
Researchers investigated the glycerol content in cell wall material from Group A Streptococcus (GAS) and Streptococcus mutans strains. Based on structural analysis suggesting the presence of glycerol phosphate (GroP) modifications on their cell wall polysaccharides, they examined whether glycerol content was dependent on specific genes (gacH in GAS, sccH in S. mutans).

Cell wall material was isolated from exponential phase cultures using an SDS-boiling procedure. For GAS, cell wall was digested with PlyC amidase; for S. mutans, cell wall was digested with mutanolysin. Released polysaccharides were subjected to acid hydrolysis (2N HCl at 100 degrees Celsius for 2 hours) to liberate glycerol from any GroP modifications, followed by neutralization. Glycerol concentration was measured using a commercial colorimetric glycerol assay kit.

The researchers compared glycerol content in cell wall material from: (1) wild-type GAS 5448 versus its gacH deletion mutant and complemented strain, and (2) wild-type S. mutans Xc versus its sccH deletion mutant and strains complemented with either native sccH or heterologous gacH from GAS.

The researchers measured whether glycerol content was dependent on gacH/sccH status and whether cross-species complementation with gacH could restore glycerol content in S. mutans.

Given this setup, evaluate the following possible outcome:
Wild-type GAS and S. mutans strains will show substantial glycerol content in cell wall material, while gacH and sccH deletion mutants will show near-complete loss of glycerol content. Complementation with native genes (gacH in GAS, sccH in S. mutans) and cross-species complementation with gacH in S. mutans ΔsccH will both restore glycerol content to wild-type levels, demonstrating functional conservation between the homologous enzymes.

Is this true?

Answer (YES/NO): NO